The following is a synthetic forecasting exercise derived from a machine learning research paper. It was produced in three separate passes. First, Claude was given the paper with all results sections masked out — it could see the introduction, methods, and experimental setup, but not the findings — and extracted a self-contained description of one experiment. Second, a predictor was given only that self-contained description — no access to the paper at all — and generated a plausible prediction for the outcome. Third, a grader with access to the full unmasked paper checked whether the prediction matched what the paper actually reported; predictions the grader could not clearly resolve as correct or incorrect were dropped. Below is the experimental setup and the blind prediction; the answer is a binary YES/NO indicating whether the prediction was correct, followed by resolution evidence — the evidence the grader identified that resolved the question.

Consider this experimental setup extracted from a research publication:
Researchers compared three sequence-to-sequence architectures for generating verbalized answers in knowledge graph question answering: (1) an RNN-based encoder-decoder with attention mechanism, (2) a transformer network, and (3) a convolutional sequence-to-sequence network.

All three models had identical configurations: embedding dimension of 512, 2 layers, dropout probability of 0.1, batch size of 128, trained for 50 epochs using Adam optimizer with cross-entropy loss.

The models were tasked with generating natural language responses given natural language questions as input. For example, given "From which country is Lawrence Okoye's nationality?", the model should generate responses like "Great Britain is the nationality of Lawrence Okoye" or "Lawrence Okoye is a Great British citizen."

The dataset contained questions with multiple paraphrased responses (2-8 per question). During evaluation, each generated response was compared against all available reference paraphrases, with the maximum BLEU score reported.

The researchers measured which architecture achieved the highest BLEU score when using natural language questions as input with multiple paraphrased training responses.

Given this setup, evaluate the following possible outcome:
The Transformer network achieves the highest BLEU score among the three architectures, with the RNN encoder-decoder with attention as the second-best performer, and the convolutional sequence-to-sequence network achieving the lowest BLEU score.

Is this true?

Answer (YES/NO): NO